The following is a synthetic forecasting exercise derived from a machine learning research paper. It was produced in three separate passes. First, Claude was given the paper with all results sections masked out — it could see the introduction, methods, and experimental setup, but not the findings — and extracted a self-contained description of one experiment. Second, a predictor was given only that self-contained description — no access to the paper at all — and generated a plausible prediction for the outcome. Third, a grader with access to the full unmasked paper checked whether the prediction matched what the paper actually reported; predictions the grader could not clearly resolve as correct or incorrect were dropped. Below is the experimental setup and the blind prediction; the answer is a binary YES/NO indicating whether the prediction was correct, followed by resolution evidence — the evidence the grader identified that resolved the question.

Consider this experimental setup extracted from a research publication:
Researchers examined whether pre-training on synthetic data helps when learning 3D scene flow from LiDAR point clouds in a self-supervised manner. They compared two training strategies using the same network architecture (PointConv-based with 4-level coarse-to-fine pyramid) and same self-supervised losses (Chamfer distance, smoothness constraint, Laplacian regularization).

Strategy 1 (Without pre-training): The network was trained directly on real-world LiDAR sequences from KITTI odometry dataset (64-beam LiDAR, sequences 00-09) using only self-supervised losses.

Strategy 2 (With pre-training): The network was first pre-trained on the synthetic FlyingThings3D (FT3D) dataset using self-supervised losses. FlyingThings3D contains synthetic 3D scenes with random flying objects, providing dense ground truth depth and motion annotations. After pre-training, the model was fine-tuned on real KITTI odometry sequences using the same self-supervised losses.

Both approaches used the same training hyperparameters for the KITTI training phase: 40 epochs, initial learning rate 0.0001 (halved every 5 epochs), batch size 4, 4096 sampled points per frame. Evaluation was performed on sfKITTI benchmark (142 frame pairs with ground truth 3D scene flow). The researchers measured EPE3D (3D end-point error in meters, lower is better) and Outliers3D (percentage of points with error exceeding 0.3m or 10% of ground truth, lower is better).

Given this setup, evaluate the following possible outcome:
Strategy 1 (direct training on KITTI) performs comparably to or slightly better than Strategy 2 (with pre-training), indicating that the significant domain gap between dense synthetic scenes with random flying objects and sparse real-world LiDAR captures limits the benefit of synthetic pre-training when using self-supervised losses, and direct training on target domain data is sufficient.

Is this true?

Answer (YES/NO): NO